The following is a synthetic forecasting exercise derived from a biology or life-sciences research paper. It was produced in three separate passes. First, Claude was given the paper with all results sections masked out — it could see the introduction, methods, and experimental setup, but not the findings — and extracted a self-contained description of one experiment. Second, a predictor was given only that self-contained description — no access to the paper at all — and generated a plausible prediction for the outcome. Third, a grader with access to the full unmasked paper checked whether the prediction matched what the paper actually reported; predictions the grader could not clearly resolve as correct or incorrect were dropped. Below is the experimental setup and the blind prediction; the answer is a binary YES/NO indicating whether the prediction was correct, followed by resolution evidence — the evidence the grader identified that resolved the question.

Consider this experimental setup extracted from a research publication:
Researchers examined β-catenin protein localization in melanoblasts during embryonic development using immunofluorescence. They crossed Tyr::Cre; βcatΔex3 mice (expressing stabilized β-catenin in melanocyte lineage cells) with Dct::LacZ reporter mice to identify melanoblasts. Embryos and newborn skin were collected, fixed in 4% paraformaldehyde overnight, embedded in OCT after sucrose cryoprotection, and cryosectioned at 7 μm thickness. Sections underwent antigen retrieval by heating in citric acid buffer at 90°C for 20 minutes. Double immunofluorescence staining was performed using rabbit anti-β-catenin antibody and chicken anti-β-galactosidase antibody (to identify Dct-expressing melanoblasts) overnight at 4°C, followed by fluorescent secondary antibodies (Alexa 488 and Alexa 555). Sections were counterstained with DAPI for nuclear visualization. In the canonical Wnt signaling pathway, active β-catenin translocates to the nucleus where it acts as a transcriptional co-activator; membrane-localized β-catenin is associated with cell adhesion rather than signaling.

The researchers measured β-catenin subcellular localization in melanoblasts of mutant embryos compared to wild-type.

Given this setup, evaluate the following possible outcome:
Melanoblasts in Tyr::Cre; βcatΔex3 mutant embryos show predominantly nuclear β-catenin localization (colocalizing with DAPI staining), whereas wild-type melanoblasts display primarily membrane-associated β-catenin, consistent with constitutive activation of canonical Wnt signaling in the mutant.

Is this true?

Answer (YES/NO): YES